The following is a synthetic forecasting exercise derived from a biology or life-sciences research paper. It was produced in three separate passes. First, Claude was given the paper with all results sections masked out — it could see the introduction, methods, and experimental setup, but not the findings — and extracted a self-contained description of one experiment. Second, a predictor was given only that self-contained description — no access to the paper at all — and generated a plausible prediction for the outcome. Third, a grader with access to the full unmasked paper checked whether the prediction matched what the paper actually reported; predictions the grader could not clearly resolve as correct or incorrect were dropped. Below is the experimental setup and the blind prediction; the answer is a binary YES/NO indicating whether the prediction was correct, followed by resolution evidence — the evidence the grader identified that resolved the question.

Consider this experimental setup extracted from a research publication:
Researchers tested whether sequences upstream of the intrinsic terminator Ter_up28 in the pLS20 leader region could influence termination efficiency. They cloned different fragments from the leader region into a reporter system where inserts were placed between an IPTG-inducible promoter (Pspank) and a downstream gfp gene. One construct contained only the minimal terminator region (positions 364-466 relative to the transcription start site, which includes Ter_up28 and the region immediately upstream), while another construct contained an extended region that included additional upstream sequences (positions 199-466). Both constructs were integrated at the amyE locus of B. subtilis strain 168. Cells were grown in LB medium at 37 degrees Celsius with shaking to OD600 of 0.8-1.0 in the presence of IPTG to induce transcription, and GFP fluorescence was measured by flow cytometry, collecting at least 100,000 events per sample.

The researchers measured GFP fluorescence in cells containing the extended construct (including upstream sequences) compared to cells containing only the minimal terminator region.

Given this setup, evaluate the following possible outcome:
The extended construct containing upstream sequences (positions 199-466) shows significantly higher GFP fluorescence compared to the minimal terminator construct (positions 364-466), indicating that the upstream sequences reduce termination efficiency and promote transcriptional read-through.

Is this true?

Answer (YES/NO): YES